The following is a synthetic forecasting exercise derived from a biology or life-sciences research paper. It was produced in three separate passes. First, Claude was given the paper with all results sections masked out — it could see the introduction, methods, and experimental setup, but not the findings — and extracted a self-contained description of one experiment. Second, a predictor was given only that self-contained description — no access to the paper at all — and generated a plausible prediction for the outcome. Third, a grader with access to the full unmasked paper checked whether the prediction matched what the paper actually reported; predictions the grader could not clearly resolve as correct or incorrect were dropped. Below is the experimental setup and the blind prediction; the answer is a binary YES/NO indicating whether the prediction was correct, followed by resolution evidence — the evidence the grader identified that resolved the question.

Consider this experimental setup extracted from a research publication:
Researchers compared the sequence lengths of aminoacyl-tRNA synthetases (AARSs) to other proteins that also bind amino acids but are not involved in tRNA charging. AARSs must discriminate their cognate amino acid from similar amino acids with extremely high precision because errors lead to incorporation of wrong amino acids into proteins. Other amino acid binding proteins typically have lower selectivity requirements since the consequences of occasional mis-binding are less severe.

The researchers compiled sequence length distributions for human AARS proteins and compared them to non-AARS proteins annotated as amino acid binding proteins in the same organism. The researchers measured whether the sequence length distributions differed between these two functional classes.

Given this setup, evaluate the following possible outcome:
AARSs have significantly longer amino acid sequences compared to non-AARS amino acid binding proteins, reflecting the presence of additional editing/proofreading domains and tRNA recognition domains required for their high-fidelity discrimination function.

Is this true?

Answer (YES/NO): YES